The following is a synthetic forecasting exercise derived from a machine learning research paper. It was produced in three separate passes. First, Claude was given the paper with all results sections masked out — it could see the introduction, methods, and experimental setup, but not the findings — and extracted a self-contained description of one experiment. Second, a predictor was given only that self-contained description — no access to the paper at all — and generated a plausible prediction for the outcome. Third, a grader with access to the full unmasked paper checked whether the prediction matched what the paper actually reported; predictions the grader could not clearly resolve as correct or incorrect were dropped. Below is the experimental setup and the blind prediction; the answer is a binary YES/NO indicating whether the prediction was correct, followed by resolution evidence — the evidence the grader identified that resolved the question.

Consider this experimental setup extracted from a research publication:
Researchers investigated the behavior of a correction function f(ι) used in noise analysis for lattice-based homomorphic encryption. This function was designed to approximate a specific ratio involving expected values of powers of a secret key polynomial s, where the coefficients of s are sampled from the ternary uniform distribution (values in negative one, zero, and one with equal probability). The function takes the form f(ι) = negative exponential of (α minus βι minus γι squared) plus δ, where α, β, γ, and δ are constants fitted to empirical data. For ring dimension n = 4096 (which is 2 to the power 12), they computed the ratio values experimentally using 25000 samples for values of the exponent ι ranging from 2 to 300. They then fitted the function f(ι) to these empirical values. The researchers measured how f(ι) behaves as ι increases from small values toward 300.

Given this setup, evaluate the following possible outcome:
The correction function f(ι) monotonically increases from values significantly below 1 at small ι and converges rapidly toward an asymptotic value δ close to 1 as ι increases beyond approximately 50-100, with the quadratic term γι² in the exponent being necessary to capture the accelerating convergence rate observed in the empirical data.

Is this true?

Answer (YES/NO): NO